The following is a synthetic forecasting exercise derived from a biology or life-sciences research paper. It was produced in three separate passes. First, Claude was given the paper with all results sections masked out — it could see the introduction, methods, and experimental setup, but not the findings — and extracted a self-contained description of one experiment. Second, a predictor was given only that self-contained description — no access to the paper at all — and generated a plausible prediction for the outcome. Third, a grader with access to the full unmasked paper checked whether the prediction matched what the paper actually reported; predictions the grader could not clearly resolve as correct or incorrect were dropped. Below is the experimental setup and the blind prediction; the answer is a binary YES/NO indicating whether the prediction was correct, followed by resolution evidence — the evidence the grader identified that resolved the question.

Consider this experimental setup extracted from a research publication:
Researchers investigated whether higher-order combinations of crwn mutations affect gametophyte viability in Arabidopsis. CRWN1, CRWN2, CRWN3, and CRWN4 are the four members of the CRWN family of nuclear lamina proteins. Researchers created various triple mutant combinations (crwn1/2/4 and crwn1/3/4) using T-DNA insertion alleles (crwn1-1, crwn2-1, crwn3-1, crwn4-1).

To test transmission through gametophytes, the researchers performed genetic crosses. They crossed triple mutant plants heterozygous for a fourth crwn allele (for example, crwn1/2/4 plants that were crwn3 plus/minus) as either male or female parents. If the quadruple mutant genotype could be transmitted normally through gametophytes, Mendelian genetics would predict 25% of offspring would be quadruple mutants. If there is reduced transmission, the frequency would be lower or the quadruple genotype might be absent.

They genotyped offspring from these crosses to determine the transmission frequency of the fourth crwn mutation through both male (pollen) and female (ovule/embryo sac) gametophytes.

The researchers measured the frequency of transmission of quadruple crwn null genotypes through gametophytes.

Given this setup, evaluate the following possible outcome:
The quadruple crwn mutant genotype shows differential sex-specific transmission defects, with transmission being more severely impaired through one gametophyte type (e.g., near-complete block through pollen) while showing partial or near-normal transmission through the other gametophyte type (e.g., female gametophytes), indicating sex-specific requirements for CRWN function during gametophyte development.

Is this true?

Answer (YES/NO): NO